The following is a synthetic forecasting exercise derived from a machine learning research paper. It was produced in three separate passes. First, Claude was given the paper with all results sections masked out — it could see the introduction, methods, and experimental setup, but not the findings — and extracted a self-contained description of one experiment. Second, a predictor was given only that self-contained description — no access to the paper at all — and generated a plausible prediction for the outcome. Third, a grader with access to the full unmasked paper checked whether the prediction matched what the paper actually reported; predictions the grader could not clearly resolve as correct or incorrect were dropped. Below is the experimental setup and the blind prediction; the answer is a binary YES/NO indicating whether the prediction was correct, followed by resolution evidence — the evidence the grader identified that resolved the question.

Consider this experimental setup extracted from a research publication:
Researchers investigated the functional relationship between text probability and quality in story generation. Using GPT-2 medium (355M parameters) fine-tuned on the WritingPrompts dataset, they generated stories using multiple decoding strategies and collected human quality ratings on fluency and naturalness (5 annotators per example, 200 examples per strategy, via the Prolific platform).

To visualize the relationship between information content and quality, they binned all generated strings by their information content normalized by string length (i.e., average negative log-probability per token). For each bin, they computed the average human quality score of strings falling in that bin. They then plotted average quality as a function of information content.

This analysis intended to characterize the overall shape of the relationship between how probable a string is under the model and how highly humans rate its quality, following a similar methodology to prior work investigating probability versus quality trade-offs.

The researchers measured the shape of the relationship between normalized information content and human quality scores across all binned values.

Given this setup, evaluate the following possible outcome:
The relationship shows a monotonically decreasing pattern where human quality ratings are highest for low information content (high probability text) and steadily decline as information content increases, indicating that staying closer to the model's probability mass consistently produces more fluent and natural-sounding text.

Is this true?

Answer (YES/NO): NO